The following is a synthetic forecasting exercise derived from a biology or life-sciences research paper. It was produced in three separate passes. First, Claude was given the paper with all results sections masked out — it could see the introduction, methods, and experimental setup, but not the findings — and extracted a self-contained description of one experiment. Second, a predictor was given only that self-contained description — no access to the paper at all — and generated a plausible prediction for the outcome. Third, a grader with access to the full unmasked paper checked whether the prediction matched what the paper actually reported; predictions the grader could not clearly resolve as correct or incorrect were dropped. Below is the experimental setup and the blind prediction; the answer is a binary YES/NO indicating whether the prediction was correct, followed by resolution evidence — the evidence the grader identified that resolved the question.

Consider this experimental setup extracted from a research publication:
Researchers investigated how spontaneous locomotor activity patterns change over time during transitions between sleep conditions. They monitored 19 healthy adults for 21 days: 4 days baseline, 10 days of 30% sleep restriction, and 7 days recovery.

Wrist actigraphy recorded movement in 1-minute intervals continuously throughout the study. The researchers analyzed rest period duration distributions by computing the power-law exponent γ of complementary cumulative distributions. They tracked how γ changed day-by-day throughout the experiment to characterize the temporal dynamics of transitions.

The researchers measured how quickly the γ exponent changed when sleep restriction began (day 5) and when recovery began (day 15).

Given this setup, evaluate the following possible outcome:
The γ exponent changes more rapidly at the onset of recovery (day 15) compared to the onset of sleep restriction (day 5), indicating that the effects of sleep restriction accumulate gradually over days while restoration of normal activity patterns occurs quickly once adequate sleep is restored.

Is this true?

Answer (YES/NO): NO